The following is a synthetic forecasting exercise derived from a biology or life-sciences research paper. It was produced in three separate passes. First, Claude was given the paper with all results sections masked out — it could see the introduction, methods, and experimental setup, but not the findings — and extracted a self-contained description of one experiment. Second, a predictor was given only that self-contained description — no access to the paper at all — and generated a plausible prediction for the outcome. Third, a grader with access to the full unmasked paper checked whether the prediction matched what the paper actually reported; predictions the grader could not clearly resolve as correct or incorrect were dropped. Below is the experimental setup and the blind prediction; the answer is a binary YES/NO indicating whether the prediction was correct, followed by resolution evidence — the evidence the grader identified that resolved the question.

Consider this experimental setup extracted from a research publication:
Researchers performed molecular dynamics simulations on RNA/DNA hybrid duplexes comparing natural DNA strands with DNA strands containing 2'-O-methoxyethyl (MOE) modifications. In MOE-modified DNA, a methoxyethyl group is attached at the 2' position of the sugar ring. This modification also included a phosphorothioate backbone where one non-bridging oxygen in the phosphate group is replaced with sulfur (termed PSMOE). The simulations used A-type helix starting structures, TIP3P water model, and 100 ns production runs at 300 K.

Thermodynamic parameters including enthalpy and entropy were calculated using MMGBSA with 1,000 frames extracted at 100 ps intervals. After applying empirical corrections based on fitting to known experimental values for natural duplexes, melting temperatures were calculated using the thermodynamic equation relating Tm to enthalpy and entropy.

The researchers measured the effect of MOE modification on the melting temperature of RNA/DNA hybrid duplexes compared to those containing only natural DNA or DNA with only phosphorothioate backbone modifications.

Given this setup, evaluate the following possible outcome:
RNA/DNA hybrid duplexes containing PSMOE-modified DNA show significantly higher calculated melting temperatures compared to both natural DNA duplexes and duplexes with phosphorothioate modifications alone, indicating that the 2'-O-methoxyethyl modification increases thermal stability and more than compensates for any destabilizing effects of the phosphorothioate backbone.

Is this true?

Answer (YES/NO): NO